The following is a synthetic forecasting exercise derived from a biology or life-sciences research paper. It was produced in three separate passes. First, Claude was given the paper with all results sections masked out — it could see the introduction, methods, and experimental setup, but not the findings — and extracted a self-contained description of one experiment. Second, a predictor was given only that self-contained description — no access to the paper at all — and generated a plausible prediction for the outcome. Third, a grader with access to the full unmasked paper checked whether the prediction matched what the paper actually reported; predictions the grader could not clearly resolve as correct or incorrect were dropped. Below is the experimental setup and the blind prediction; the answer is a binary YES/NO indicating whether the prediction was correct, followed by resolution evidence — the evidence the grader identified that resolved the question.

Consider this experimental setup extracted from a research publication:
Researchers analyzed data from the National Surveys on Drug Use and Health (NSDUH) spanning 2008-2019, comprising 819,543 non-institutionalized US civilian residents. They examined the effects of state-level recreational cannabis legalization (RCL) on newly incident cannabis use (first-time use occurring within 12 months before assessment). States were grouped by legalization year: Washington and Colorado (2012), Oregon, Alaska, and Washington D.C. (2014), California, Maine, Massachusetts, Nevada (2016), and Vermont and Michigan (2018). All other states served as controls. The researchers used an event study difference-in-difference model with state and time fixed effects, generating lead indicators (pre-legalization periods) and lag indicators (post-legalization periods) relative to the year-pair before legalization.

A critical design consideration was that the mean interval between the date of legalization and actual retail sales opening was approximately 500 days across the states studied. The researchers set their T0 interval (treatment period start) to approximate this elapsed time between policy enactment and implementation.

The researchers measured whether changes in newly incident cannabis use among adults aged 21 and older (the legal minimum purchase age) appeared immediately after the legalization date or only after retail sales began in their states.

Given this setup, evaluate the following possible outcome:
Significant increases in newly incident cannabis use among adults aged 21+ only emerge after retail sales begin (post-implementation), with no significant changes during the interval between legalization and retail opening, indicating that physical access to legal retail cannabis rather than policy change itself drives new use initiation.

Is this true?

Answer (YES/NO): YES